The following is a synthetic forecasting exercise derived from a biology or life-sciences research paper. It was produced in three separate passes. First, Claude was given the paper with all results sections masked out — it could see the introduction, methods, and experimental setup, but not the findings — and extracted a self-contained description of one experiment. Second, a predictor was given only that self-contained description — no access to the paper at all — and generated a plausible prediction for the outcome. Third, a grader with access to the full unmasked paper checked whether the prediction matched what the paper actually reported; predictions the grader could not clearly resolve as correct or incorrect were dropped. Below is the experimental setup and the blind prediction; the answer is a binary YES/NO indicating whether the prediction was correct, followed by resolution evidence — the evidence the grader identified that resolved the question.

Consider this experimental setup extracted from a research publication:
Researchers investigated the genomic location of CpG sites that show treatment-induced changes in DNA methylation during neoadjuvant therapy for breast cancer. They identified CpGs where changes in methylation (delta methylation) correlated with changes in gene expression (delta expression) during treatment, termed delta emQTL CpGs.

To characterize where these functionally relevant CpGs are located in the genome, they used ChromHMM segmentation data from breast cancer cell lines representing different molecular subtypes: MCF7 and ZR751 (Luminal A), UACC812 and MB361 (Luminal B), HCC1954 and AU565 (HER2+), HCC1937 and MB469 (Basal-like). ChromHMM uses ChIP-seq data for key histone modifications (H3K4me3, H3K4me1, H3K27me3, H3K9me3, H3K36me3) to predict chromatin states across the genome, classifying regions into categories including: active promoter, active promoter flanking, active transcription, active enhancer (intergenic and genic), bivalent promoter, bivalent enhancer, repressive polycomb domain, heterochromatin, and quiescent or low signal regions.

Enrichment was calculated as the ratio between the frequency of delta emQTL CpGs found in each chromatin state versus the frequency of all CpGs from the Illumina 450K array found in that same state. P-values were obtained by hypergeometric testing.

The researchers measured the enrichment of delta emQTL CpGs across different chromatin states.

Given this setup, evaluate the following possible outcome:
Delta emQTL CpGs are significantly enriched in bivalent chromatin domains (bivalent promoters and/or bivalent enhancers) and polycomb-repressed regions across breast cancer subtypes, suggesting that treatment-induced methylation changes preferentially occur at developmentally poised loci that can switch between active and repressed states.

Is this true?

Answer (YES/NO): NO